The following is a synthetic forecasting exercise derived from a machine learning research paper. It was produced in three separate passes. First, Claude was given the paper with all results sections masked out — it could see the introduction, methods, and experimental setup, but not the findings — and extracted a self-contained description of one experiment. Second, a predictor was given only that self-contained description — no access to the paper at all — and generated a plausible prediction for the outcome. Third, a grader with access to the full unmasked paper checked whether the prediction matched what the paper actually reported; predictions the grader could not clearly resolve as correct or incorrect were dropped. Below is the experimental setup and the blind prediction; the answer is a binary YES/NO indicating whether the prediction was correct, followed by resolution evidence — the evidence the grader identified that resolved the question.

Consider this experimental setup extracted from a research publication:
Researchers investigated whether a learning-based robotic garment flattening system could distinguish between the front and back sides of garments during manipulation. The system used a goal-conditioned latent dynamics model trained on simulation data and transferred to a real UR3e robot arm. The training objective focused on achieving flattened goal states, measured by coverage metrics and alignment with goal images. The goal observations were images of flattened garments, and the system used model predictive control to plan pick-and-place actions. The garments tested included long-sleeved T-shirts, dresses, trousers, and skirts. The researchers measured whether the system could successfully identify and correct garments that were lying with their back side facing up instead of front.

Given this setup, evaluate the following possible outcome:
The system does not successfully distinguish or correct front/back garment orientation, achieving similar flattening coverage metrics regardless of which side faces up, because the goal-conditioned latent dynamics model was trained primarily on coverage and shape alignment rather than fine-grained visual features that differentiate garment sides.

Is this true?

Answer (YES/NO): YES